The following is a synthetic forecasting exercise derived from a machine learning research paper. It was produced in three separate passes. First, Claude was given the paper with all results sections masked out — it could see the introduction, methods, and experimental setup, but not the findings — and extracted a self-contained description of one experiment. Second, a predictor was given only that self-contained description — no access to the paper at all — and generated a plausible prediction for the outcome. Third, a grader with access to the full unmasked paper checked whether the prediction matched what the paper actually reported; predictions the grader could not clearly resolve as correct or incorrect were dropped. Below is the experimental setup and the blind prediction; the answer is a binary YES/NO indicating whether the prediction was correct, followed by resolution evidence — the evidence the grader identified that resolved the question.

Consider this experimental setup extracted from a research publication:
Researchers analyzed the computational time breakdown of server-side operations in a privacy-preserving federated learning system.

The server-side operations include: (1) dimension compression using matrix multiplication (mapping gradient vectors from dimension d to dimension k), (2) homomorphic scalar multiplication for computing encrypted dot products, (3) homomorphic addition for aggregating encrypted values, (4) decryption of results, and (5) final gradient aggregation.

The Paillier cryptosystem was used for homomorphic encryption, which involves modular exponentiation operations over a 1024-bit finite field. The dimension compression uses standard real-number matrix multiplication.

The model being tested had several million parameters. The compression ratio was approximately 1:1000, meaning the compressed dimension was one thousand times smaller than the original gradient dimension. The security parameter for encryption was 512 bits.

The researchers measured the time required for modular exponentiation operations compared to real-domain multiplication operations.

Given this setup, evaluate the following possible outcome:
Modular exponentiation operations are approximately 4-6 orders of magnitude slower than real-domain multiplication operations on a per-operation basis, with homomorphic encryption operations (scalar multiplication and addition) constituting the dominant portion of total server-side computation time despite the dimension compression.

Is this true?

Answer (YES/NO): YES